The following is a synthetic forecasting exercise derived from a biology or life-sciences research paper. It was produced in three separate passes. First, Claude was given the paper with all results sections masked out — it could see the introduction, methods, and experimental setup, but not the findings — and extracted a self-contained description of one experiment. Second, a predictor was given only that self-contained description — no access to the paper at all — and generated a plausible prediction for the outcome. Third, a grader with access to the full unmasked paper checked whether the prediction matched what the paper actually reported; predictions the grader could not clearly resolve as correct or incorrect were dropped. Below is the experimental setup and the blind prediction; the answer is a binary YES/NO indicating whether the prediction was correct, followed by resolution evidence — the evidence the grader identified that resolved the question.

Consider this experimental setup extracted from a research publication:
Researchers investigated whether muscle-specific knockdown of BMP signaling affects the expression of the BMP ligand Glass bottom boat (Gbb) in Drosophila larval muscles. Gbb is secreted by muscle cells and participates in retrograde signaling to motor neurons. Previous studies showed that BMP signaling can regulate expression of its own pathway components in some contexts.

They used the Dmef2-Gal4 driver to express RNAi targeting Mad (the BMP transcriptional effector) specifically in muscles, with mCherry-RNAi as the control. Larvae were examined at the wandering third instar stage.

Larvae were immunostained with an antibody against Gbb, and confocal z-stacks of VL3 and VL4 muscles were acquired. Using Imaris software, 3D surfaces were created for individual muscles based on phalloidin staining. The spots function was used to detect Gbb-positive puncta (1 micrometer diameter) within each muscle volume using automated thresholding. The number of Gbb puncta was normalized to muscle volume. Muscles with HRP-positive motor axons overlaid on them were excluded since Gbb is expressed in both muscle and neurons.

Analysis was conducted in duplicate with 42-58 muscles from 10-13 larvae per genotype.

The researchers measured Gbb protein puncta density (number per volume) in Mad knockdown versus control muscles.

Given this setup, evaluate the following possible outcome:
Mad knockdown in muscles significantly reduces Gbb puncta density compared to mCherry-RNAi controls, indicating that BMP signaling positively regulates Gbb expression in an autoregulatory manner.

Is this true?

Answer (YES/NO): NO